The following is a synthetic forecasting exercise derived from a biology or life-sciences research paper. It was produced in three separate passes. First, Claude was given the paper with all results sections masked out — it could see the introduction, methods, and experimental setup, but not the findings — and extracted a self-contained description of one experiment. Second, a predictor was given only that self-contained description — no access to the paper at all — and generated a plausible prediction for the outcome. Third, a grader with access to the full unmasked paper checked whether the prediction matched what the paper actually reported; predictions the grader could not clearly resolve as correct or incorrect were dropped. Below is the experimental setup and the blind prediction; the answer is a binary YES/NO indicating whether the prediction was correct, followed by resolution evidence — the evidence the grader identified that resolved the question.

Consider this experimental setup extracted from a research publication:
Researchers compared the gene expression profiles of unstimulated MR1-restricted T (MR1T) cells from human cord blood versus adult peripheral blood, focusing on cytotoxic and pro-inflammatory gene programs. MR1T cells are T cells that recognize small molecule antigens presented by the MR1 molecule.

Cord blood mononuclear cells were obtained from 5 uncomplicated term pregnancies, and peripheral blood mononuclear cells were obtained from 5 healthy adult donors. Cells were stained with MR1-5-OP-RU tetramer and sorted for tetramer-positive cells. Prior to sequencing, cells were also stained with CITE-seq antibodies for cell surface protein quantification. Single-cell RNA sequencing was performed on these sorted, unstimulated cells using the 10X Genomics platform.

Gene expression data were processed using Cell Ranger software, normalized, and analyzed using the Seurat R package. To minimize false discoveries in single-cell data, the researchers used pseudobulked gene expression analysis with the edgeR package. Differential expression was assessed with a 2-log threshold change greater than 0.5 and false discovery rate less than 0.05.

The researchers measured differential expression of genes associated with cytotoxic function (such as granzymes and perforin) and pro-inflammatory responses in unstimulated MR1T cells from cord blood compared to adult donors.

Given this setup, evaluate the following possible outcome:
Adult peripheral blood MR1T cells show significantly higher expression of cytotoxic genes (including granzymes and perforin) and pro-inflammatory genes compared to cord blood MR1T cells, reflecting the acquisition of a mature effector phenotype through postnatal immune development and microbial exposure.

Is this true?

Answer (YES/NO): YES